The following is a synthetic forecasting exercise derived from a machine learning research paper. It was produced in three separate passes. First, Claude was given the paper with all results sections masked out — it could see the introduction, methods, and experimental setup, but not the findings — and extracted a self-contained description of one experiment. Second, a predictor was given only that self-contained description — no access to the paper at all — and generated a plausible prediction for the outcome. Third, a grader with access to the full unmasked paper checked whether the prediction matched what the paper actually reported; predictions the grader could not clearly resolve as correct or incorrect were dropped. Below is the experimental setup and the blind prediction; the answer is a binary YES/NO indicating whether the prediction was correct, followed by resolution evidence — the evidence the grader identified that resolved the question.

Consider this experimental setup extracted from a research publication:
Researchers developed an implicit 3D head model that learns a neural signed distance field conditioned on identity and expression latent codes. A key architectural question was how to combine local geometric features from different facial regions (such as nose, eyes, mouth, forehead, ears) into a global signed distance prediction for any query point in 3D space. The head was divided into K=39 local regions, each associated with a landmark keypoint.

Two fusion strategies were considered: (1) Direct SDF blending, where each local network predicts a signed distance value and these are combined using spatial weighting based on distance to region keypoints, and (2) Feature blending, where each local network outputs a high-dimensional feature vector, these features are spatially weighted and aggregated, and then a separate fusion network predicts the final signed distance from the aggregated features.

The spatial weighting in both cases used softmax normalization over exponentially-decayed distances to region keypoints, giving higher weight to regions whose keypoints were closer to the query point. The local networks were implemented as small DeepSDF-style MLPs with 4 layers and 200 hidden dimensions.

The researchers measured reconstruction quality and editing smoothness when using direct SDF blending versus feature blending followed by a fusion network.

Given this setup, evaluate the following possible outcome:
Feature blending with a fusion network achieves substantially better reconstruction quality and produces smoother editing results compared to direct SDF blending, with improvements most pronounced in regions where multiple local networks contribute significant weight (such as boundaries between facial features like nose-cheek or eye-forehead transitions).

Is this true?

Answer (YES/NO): NO